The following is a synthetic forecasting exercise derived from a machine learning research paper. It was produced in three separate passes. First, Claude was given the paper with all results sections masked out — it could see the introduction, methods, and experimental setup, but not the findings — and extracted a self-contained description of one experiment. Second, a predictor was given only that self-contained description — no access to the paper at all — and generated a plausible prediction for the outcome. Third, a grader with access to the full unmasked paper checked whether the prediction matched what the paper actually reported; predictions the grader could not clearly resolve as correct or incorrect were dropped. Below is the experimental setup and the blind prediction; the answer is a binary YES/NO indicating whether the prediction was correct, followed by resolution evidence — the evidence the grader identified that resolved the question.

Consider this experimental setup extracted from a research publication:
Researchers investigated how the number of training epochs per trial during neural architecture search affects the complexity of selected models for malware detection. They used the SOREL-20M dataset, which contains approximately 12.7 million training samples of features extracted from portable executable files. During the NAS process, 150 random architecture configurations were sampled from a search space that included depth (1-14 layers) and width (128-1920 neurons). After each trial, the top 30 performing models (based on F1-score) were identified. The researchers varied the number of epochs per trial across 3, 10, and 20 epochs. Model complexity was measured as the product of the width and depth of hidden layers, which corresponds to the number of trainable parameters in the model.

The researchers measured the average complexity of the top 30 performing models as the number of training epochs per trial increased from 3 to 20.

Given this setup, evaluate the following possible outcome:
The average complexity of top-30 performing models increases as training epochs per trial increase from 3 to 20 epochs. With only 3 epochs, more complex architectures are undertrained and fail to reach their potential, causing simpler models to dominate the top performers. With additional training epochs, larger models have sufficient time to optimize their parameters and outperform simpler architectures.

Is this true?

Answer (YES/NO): YES